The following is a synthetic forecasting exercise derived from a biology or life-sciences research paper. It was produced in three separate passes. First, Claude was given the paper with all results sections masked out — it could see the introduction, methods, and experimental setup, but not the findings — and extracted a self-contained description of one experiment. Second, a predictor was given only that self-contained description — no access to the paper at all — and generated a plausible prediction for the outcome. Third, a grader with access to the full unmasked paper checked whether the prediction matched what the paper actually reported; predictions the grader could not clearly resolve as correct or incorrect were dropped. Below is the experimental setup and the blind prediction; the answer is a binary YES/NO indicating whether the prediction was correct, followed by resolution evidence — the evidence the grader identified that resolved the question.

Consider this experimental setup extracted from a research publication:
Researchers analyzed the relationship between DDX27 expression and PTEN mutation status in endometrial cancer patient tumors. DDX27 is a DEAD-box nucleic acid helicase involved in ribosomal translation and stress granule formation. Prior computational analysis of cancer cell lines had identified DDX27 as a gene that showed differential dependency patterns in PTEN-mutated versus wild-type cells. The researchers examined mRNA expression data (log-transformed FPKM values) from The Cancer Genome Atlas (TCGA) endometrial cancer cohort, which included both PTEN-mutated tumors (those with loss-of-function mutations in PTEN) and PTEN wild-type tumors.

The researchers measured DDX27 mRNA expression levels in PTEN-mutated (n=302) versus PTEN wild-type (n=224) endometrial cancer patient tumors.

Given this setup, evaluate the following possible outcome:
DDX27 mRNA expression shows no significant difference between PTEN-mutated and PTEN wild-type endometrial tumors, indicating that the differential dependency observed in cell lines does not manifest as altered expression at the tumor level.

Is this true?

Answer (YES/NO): NO